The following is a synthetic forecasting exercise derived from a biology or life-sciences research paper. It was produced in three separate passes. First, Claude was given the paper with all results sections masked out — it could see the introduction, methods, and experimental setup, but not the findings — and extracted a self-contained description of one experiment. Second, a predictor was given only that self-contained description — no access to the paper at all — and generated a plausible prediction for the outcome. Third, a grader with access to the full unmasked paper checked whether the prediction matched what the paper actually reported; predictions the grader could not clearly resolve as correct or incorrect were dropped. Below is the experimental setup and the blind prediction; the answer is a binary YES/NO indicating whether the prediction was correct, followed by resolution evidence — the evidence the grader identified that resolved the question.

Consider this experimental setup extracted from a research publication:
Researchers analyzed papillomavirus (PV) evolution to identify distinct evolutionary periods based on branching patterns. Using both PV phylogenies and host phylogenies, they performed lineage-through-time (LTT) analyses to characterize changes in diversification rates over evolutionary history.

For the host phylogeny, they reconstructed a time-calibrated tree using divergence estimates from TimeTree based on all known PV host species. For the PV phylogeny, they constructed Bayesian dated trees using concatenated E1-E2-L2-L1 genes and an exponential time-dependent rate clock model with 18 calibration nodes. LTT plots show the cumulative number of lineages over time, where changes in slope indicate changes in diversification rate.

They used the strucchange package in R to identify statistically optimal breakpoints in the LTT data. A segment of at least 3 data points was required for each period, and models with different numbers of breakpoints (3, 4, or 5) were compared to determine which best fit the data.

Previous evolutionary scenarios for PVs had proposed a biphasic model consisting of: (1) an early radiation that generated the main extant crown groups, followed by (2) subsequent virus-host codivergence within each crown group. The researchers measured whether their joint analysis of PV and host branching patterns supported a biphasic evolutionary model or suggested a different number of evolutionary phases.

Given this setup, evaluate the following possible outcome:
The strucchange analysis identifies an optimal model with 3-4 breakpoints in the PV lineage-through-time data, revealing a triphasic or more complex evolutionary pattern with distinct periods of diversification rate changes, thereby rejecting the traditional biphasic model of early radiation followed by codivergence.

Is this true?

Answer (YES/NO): YES